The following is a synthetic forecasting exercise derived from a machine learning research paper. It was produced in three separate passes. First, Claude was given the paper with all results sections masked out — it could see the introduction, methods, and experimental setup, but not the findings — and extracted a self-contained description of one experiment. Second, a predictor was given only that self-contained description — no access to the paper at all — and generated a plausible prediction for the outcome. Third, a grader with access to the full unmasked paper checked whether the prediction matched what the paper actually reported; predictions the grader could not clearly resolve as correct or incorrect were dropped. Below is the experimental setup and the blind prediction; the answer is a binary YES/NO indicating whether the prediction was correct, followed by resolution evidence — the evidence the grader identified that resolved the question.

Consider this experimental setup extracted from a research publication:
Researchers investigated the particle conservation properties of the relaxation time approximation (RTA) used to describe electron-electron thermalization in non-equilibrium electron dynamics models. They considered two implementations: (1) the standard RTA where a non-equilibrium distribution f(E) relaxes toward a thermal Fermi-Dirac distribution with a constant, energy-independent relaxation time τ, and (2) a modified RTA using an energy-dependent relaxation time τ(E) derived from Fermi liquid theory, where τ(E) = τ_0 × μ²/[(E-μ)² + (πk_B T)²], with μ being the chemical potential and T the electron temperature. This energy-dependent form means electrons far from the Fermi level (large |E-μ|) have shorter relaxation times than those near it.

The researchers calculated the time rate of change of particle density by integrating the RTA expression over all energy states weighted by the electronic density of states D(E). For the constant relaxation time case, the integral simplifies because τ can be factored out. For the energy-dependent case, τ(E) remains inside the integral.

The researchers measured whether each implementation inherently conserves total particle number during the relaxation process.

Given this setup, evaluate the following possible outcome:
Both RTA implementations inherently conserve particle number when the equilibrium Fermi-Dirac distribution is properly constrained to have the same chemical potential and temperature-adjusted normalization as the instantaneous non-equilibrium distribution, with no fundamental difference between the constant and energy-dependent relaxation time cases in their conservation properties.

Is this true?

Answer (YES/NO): NO